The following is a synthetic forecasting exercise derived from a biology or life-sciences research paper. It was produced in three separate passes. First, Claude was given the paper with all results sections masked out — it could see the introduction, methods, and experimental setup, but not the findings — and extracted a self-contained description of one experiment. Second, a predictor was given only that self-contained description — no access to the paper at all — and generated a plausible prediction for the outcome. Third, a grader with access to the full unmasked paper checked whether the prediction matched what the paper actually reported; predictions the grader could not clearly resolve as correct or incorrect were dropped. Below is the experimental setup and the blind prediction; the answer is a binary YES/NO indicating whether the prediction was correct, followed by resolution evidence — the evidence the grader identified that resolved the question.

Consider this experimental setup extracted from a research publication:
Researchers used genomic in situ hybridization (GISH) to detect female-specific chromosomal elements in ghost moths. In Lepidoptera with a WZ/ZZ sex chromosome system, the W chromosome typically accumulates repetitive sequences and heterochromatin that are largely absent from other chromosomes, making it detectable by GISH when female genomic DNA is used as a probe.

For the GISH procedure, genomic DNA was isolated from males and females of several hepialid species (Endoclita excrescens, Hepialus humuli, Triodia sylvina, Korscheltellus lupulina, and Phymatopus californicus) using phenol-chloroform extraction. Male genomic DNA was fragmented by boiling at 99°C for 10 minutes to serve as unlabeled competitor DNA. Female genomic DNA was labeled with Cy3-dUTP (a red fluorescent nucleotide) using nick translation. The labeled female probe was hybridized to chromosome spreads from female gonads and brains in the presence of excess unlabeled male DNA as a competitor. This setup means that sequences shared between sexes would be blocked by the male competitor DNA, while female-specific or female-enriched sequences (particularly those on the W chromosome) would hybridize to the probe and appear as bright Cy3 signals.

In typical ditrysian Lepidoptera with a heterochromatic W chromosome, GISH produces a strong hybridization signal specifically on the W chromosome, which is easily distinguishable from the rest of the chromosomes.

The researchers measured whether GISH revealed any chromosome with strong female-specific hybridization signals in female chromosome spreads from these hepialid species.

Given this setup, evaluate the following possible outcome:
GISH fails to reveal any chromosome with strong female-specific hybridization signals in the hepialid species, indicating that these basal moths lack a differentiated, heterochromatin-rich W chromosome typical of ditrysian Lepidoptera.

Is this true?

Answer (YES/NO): NO